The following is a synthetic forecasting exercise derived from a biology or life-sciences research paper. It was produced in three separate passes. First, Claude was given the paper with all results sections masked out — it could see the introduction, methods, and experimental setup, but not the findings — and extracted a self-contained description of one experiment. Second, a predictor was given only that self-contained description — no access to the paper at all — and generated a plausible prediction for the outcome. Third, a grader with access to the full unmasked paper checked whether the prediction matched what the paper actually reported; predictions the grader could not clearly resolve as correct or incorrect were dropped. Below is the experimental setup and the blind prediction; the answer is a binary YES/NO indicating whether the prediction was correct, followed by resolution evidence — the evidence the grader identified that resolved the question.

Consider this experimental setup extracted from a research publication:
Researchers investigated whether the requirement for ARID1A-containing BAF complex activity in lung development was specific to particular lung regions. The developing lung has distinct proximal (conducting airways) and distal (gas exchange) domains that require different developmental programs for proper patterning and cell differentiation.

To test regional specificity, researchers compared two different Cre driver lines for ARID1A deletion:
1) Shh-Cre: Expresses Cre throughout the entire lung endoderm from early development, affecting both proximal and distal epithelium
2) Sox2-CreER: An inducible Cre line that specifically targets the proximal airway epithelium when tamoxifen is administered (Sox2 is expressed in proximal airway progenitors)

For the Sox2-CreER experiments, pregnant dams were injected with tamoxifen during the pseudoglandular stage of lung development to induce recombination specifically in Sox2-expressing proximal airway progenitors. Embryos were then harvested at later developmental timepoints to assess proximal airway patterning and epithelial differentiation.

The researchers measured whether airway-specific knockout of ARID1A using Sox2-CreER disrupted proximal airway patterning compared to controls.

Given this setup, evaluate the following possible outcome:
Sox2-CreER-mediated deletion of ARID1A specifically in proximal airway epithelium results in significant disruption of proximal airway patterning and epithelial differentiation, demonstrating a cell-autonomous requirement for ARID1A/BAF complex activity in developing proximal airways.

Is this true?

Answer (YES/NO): NO